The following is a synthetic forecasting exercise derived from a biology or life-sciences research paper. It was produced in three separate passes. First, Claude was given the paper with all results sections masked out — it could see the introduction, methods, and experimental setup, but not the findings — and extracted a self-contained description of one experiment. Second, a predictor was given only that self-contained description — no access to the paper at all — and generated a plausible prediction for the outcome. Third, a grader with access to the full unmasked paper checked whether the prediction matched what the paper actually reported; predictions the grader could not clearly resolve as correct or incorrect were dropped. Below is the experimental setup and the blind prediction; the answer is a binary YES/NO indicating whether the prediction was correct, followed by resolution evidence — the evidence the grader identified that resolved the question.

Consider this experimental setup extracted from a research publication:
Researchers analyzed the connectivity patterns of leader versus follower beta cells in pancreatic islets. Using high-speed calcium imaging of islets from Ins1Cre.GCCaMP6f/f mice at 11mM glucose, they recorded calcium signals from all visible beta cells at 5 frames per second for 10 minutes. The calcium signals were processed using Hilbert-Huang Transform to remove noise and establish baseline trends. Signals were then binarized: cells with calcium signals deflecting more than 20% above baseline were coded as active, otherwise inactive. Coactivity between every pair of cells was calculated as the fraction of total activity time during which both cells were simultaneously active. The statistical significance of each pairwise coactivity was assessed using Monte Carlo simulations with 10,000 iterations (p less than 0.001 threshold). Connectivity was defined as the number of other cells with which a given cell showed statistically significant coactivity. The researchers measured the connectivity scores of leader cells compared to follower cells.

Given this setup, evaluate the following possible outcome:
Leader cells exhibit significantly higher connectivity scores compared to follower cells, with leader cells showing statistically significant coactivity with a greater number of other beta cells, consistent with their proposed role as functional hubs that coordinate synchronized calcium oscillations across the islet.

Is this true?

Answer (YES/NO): NO